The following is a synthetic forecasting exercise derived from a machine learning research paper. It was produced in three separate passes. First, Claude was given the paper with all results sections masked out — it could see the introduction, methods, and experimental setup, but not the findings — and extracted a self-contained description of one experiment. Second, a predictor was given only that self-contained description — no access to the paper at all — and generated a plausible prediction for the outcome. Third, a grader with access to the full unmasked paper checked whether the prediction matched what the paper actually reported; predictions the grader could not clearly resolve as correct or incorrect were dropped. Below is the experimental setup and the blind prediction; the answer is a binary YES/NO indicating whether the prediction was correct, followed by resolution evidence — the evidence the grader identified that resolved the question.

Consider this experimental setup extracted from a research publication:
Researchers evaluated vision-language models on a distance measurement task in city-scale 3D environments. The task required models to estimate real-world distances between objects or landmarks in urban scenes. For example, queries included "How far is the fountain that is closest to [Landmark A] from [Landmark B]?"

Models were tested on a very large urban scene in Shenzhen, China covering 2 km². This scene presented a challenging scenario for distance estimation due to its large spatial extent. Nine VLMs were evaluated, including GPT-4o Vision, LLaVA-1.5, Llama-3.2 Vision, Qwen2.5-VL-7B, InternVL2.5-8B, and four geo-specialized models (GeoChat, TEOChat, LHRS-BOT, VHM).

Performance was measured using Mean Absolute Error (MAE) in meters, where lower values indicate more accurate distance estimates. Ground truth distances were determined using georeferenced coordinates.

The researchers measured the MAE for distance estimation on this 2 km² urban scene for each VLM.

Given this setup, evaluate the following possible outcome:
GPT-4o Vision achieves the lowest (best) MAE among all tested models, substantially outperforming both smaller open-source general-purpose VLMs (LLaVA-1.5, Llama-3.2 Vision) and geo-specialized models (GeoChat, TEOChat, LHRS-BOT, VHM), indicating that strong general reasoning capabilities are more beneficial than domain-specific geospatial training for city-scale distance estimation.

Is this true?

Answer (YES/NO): NO